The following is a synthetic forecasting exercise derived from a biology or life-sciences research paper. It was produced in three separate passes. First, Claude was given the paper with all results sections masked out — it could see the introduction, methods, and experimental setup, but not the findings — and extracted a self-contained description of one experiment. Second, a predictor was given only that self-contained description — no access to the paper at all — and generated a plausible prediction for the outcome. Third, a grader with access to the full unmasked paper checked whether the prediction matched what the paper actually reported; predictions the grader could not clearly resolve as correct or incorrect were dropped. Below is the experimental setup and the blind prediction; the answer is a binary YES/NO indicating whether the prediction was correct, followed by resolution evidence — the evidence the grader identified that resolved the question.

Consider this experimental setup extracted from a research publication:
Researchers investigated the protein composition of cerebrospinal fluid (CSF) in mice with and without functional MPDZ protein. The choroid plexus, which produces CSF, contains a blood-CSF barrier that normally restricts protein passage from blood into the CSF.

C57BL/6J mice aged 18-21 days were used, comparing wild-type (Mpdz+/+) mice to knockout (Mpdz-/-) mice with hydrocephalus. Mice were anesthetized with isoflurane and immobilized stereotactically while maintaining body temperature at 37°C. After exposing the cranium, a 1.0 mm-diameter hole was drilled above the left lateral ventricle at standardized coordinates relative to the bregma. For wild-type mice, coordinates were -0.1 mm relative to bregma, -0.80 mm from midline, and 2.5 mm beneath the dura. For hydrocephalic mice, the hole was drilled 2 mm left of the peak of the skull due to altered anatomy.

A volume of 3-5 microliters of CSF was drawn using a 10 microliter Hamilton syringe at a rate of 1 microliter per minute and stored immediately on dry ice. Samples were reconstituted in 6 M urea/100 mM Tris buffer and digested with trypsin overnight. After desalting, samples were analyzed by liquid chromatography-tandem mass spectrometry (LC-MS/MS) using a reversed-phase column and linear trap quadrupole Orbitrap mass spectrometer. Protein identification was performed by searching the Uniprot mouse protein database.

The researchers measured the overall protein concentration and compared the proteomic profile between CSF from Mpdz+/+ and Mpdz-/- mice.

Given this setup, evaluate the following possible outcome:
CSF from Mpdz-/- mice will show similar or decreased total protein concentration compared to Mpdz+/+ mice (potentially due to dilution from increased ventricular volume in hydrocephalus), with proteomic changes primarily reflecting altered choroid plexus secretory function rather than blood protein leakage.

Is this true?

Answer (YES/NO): NO